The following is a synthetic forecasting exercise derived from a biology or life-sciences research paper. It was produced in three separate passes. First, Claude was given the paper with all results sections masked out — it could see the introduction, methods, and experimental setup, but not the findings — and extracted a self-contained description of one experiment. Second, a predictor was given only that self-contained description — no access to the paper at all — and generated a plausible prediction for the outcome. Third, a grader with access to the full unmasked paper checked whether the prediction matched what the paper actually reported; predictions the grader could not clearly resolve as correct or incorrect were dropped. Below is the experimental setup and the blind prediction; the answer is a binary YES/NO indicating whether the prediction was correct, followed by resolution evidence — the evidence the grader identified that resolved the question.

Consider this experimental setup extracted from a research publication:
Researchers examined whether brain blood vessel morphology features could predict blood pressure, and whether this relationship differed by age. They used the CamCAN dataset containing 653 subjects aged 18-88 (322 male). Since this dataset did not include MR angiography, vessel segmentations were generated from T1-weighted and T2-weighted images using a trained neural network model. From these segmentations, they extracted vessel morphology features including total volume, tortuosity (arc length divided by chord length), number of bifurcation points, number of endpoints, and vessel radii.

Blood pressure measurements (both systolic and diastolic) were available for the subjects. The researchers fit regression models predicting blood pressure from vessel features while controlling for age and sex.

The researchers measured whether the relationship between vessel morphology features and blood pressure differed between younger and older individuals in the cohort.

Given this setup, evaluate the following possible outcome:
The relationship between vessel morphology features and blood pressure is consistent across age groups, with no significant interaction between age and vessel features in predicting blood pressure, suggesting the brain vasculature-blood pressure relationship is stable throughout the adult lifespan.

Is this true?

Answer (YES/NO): NO